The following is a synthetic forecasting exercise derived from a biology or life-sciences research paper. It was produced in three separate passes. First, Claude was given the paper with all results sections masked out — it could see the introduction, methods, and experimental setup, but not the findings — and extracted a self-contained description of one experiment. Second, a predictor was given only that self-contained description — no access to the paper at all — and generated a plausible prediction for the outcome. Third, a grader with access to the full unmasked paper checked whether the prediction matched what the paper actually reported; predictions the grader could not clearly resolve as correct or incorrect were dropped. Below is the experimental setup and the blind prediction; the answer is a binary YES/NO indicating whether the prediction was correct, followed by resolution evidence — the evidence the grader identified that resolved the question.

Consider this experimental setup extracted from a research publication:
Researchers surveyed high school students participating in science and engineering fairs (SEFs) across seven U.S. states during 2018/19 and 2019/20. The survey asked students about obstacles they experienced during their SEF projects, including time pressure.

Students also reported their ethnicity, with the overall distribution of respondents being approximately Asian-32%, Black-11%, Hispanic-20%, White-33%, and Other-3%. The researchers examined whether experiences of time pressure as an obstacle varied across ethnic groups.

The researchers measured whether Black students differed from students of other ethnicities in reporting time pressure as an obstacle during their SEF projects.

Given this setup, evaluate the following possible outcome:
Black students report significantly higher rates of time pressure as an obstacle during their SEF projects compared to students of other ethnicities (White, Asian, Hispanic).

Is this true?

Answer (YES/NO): NO